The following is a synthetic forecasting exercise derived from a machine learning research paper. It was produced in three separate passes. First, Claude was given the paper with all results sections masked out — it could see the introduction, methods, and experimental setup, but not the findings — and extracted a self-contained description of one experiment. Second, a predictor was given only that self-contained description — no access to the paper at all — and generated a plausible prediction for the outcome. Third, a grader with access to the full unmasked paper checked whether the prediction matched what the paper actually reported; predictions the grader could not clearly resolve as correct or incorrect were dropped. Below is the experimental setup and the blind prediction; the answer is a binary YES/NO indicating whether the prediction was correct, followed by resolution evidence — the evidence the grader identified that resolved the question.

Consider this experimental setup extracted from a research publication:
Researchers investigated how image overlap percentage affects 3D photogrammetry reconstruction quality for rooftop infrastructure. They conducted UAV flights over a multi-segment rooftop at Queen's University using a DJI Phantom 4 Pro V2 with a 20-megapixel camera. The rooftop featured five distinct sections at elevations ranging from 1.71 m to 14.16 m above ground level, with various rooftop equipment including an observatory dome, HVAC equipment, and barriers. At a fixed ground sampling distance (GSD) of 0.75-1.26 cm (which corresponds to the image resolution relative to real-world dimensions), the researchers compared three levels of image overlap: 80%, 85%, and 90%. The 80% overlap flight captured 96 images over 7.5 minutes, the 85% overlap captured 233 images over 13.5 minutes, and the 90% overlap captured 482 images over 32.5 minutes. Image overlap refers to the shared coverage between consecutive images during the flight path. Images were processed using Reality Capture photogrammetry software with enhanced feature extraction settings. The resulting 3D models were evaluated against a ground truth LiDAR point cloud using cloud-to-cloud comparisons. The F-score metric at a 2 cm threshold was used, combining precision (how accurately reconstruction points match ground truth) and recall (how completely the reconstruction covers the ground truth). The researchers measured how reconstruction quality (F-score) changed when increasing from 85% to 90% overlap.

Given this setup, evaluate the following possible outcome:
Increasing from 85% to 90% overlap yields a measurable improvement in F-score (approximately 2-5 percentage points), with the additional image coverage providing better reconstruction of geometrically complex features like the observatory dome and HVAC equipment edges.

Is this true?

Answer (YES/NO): NO